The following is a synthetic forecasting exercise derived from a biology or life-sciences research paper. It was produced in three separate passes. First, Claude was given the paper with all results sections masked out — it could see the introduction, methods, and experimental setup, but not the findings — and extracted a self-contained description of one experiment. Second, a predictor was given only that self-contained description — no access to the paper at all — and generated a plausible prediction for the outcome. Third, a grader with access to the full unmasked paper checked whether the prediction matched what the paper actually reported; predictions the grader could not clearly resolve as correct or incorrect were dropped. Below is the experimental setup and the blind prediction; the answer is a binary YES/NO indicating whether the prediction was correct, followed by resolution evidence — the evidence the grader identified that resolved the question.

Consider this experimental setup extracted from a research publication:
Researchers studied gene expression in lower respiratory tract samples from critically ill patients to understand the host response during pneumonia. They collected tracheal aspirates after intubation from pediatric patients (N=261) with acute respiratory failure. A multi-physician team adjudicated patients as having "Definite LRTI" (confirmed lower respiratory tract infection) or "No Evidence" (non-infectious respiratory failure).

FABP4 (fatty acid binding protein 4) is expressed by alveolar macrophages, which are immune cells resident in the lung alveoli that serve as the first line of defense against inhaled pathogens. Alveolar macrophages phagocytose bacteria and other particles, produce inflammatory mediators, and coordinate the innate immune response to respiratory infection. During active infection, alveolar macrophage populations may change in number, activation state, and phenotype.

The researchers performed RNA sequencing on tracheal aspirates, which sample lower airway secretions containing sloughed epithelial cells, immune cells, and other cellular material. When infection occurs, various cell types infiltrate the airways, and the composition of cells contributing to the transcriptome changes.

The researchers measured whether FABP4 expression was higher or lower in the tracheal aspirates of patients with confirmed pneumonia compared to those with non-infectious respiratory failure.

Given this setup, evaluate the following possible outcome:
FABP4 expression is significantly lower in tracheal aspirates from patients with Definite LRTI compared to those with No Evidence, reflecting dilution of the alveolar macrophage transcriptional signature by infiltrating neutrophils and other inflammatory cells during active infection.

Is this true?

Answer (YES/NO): YES